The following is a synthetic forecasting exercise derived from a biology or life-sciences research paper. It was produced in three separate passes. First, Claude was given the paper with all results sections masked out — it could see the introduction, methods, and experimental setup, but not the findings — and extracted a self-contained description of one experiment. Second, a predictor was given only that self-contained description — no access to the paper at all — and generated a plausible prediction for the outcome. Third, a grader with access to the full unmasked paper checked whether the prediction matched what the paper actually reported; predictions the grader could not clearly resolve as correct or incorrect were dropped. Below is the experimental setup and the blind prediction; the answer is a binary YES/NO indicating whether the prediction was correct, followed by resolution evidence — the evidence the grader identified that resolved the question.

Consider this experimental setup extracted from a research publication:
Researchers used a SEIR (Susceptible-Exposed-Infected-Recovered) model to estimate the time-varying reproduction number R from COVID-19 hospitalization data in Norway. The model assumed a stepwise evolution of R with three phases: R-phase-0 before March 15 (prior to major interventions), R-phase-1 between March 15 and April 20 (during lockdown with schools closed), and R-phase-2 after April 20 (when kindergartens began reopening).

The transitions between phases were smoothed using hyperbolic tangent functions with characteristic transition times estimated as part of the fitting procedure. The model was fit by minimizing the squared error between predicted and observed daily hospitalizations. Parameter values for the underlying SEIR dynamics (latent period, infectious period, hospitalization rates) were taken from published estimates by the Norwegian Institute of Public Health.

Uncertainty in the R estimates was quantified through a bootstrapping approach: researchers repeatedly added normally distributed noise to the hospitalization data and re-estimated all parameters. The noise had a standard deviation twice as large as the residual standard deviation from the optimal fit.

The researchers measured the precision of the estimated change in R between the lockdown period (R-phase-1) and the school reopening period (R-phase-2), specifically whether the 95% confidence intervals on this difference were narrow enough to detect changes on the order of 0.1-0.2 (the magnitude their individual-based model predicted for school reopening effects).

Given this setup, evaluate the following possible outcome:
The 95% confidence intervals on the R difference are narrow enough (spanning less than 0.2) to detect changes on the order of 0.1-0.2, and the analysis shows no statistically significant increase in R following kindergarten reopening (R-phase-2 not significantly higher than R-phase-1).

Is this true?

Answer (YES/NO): NO